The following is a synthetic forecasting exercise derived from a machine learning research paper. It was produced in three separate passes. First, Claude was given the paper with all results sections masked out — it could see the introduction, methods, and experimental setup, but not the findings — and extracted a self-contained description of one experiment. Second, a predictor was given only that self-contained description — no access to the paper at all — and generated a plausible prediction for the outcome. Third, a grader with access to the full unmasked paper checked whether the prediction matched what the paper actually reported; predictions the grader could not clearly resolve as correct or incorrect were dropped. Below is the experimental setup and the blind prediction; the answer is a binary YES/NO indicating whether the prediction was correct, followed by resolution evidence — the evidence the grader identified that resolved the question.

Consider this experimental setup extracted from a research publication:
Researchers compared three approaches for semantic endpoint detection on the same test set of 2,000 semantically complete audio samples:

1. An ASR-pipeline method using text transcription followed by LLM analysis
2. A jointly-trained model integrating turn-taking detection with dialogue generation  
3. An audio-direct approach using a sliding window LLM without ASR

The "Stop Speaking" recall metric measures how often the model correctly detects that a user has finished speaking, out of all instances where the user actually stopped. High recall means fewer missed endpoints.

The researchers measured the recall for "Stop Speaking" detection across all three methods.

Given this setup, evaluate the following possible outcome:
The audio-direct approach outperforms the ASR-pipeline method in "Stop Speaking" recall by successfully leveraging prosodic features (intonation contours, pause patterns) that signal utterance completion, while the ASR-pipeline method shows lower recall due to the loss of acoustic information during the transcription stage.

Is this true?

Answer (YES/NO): NO